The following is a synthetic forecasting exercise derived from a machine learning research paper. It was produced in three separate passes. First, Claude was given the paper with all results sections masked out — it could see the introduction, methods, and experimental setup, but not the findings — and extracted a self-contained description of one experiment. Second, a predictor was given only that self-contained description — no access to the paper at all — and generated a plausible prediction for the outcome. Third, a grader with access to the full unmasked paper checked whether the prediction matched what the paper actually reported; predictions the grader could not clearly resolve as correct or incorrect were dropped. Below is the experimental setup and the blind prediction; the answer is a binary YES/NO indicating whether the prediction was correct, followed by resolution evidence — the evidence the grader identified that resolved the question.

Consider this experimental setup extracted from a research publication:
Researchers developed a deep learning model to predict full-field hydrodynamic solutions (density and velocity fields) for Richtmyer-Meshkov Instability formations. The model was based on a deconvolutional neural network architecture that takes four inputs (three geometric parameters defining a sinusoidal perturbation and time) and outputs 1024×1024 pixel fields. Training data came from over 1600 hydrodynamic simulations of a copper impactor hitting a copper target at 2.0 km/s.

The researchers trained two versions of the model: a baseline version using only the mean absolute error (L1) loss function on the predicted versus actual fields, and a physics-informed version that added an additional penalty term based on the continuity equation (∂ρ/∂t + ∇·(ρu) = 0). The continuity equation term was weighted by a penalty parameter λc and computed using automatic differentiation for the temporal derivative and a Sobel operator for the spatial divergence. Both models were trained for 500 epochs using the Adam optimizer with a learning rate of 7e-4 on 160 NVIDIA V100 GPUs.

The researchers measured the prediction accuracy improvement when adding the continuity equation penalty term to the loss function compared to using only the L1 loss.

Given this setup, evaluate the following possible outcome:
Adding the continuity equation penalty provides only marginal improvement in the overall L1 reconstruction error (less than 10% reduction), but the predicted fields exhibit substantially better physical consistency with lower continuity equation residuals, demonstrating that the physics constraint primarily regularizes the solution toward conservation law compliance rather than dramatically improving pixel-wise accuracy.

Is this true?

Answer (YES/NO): YES